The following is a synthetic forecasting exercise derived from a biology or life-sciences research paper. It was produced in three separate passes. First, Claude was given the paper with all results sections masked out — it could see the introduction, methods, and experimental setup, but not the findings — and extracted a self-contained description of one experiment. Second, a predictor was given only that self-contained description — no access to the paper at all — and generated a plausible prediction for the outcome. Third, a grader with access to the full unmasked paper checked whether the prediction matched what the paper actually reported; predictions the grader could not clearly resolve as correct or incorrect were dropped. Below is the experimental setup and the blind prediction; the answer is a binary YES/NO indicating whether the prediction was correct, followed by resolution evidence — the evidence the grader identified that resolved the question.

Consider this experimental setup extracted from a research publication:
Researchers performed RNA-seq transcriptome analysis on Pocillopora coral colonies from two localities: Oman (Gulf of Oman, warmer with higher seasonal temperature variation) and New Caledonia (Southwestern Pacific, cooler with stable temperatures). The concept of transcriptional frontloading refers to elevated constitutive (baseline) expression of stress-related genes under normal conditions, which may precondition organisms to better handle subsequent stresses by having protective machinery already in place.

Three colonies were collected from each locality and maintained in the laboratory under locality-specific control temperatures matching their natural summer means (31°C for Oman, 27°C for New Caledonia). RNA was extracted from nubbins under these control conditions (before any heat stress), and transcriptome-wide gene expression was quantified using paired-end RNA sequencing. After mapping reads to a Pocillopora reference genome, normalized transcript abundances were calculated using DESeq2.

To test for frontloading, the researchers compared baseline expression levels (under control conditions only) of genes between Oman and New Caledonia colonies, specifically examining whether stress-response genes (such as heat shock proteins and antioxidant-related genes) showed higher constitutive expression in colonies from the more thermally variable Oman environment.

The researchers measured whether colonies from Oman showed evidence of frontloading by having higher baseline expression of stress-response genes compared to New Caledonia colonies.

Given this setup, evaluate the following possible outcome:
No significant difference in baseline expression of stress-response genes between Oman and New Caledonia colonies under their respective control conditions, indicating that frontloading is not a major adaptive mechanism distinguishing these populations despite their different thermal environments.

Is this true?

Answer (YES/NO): NO